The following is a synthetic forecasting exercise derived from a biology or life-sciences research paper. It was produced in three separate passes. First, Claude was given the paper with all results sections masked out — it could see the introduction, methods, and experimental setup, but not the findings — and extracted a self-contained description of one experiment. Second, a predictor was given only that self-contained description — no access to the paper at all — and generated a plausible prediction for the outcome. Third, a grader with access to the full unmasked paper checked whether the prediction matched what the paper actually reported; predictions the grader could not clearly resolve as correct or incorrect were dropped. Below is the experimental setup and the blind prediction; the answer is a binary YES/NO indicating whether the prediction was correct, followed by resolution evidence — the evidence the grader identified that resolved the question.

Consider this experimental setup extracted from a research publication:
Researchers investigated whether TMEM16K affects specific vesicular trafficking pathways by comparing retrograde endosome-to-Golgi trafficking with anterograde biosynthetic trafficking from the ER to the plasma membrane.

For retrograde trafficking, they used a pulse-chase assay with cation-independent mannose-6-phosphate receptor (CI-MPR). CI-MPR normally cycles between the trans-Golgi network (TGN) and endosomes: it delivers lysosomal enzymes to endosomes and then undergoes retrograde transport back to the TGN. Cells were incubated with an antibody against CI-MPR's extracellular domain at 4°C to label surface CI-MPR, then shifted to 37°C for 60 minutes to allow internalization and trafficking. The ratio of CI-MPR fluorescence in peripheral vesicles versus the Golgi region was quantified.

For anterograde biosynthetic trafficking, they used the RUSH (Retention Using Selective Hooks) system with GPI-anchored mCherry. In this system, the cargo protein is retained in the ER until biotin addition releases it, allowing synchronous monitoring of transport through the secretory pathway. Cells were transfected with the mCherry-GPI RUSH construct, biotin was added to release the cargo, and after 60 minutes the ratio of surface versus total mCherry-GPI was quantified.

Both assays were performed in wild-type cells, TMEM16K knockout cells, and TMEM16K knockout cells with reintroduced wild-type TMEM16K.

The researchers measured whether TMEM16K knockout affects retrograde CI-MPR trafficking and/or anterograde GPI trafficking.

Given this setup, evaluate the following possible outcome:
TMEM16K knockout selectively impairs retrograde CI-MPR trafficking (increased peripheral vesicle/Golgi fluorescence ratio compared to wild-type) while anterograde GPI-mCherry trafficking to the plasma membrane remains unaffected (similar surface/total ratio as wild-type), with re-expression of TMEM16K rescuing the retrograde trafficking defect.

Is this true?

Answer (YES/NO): YES